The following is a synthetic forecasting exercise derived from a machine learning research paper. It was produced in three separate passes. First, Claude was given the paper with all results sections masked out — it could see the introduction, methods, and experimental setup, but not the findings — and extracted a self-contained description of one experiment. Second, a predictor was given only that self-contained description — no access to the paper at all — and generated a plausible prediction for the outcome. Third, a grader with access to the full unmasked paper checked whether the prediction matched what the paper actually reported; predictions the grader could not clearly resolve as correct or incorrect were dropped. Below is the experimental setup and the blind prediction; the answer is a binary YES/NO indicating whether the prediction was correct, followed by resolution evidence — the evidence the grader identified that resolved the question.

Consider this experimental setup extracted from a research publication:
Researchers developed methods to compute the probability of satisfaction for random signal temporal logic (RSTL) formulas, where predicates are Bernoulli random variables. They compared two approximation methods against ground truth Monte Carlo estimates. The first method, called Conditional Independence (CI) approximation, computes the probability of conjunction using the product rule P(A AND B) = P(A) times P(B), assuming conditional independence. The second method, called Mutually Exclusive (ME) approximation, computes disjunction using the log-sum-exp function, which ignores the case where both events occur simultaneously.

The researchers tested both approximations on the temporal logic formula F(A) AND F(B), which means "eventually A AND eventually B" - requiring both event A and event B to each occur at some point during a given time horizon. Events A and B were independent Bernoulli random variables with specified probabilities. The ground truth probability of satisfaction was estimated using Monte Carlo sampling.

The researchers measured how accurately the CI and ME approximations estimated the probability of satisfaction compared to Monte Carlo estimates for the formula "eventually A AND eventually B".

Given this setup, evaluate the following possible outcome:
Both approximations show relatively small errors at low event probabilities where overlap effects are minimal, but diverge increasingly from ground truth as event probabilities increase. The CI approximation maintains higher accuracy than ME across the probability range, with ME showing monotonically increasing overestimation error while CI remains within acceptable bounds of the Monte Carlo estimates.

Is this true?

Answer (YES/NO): NO